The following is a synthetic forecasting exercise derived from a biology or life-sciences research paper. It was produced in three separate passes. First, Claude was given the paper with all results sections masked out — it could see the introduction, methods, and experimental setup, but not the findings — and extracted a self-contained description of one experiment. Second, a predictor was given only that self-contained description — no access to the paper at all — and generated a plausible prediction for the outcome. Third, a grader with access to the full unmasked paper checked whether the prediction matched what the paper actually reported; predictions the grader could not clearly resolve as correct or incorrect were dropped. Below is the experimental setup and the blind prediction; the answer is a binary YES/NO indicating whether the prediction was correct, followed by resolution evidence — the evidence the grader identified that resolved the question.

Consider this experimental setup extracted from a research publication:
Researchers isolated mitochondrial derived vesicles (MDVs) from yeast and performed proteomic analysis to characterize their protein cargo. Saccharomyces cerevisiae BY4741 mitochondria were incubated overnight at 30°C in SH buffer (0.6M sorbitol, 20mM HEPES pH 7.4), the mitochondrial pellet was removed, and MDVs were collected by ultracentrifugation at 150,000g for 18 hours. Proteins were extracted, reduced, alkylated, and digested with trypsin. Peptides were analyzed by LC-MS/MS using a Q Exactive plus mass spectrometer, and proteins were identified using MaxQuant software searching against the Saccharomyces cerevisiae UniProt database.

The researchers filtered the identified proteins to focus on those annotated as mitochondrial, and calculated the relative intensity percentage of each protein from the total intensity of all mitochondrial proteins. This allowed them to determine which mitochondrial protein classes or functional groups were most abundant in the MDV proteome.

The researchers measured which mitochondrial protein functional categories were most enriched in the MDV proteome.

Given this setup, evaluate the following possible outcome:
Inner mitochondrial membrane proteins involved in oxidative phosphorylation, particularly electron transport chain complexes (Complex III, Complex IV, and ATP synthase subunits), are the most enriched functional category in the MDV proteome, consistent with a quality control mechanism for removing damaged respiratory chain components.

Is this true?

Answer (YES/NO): NO